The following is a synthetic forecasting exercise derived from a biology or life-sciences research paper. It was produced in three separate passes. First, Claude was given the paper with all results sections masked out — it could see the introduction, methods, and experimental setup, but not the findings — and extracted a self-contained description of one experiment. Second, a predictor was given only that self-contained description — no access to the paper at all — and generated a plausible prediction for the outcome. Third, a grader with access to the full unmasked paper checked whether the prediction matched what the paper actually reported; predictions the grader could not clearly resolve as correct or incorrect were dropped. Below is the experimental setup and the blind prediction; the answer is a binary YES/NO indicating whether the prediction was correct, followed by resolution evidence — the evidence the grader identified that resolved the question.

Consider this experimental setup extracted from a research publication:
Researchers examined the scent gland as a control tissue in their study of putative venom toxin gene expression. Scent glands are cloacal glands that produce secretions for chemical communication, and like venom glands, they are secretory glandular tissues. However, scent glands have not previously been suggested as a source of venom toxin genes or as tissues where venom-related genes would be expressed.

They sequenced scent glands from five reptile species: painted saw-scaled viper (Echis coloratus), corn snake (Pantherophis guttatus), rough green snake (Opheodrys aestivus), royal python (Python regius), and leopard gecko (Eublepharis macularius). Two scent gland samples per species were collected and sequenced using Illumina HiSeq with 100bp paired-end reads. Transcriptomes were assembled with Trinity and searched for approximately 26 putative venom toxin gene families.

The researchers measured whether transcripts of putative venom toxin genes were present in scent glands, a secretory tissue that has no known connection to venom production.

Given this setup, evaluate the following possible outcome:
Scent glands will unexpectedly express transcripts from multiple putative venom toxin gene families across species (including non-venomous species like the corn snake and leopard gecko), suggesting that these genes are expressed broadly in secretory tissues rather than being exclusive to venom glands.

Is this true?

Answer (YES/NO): YES